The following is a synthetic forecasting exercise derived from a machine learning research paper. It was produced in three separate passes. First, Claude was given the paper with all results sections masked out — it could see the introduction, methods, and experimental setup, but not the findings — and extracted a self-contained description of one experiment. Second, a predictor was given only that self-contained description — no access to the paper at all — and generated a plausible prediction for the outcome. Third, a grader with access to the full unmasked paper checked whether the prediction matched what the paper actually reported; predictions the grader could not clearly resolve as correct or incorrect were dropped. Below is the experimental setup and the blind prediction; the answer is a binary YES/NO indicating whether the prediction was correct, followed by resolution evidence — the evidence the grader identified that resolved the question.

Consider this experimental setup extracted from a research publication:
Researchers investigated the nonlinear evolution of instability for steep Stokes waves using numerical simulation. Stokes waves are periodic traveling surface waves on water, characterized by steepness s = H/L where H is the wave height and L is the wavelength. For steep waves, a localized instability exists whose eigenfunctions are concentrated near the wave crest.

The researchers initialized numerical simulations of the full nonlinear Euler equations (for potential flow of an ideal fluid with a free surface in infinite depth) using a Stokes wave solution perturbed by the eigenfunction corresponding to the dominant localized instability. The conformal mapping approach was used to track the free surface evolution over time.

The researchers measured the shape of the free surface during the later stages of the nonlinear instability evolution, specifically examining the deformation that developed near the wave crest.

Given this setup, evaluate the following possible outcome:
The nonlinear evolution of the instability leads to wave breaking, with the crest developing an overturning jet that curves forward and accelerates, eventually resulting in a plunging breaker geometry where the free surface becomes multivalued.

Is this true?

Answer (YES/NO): YES